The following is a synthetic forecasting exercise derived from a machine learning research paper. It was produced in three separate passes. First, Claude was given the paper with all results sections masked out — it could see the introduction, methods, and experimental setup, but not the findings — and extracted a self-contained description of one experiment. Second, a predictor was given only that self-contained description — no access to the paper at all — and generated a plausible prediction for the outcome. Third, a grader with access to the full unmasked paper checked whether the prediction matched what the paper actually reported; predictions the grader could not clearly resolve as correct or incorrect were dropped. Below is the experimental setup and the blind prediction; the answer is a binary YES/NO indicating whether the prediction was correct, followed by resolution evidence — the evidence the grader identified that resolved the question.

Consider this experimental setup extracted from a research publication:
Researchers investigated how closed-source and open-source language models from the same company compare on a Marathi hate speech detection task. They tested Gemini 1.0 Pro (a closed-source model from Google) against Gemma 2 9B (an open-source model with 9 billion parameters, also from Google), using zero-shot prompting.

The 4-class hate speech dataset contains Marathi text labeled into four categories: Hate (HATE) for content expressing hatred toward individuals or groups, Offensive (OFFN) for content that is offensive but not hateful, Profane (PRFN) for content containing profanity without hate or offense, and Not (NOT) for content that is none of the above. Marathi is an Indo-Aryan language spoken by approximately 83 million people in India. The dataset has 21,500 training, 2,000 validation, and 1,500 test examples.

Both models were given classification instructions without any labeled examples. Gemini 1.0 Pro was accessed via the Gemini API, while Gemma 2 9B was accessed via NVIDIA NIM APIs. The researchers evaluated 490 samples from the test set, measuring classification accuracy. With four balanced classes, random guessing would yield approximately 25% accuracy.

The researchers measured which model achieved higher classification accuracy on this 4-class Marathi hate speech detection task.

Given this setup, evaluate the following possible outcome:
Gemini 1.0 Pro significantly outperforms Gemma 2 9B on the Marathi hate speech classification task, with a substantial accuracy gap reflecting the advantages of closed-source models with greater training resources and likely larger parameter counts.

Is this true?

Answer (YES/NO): NO